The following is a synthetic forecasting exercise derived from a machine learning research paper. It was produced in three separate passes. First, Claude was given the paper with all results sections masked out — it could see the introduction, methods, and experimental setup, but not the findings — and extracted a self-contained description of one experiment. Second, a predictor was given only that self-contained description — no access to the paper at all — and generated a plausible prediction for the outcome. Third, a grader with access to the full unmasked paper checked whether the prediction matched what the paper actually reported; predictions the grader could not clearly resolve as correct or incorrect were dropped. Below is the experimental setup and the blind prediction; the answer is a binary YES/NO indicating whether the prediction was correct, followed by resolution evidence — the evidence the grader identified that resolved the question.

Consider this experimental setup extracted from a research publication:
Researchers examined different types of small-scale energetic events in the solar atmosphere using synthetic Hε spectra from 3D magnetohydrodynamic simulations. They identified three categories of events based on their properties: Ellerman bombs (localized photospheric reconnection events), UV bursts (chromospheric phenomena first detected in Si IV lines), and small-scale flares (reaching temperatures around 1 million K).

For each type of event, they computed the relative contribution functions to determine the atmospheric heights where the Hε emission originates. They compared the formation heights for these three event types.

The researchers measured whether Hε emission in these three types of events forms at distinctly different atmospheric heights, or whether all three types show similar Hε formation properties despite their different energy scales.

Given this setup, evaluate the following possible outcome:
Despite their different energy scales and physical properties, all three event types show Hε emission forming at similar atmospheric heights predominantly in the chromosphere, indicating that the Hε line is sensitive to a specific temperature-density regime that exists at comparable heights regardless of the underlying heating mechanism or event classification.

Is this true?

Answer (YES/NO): NO